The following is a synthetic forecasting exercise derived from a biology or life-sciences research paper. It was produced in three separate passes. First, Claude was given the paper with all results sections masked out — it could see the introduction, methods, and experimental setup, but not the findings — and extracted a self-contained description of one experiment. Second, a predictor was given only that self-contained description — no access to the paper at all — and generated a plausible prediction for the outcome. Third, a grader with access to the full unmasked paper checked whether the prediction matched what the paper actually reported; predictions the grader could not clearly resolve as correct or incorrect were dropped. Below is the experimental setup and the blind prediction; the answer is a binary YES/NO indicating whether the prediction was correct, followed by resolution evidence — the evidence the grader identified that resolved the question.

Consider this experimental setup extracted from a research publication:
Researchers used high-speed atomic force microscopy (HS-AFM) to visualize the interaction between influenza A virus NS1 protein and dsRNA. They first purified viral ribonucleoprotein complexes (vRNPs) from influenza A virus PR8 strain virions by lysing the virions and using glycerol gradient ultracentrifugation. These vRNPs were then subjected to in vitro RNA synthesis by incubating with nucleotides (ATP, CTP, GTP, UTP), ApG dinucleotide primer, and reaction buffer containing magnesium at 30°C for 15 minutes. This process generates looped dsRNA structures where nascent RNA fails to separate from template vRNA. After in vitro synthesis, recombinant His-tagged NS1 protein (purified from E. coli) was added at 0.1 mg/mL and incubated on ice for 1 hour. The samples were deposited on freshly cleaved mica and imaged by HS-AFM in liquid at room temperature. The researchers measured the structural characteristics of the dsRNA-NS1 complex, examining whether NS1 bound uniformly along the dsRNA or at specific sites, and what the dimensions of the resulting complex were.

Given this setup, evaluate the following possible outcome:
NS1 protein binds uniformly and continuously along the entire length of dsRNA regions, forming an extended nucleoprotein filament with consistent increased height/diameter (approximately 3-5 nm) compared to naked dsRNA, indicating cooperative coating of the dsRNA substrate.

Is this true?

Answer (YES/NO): NO